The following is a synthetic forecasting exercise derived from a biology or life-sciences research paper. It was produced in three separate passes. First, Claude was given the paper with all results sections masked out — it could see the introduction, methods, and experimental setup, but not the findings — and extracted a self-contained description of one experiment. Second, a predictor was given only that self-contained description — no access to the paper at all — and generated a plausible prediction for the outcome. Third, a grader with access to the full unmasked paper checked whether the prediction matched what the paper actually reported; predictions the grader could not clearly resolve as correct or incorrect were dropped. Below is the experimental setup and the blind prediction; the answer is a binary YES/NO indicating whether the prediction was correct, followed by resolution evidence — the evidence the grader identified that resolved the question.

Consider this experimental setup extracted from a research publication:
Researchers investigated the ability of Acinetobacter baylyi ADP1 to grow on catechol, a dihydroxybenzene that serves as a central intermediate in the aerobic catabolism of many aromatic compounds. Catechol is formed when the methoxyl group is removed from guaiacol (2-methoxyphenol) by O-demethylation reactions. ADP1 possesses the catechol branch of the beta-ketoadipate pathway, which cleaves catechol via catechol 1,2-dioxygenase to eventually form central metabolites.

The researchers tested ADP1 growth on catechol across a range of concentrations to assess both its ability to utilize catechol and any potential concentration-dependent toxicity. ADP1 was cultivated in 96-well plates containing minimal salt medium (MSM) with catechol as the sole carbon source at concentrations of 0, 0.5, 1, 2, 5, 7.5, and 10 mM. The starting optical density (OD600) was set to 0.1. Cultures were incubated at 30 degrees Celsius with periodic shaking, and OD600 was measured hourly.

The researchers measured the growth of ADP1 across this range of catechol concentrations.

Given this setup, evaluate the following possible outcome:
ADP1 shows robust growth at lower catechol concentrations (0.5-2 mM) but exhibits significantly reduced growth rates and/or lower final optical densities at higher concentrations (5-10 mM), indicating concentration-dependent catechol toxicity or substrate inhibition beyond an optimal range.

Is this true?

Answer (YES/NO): NO